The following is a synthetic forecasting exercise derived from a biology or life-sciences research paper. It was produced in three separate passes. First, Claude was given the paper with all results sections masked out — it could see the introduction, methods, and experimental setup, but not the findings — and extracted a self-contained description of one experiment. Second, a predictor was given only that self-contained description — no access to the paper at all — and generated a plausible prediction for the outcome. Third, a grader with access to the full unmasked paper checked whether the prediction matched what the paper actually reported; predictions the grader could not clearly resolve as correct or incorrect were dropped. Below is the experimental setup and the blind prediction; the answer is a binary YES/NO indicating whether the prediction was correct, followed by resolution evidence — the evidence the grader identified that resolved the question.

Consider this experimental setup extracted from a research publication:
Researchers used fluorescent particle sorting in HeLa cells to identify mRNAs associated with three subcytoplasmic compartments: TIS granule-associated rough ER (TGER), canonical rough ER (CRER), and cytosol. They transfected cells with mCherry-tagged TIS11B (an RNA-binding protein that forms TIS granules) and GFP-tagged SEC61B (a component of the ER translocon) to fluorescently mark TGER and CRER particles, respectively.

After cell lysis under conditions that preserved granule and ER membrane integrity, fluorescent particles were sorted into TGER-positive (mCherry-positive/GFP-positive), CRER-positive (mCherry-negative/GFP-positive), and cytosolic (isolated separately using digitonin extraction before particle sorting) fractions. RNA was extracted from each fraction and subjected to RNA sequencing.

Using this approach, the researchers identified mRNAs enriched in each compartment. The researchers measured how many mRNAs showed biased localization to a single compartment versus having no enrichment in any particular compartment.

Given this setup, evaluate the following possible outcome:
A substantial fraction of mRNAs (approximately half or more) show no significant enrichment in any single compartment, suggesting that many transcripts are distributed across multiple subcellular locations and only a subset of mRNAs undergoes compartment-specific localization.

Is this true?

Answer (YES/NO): NO